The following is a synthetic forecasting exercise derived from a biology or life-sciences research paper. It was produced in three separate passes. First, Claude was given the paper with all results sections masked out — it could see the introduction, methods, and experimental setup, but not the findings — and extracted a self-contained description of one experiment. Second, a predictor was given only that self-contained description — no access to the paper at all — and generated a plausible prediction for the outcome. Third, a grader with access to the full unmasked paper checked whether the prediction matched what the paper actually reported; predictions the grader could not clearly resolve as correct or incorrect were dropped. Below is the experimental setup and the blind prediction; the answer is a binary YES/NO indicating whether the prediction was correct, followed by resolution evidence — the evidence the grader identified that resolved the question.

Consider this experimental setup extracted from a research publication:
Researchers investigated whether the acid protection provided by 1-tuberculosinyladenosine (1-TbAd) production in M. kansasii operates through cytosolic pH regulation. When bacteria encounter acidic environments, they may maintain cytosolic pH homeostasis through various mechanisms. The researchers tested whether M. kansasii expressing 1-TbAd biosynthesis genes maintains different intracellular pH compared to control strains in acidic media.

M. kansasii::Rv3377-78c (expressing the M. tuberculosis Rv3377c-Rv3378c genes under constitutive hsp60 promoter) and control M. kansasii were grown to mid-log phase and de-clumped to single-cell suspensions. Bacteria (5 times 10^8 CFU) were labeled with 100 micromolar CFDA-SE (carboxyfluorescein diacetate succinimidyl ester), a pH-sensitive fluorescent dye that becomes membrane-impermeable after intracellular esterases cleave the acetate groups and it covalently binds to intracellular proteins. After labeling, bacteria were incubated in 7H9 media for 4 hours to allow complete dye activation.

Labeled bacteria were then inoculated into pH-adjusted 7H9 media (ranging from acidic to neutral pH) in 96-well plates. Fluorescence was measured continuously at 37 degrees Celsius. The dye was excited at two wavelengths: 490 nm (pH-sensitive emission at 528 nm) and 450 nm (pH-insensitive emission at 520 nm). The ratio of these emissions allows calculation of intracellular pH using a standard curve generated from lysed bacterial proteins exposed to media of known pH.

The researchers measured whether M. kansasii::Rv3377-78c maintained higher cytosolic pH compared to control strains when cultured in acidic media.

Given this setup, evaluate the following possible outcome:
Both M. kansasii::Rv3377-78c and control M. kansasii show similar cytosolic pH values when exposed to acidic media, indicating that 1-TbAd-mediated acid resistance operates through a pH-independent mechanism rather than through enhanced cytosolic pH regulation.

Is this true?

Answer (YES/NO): YES